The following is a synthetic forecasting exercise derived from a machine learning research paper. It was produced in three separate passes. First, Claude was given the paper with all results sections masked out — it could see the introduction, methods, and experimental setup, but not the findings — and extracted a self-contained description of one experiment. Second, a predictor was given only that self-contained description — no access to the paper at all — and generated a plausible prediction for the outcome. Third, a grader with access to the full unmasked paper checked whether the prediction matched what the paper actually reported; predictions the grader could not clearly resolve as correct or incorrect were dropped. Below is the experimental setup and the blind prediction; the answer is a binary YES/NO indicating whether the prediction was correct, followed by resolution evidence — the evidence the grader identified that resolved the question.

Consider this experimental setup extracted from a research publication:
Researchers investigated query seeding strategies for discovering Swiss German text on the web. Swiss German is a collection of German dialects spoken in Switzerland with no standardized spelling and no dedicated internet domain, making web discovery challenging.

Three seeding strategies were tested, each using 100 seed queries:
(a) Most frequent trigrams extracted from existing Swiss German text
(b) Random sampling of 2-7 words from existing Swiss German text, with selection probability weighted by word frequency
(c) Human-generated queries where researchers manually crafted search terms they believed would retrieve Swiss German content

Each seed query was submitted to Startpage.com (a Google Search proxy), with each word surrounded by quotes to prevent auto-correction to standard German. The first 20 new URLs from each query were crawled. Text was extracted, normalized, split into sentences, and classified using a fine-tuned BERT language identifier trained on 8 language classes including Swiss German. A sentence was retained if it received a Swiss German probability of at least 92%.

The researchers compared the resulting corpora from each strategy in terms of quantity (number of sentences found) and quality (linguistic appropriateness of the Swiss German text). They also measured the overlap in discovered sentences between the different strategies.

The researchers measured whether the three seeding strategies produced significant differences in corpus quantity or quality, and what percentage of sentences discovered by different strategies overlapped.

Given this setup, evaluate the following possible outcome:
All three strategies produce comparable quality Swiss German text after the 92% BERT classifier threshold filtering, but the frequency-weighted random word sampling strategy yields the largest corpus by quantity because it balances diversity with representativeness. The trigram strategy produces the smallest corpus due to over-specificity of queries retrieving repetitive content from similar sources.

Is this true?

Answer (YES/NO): NO